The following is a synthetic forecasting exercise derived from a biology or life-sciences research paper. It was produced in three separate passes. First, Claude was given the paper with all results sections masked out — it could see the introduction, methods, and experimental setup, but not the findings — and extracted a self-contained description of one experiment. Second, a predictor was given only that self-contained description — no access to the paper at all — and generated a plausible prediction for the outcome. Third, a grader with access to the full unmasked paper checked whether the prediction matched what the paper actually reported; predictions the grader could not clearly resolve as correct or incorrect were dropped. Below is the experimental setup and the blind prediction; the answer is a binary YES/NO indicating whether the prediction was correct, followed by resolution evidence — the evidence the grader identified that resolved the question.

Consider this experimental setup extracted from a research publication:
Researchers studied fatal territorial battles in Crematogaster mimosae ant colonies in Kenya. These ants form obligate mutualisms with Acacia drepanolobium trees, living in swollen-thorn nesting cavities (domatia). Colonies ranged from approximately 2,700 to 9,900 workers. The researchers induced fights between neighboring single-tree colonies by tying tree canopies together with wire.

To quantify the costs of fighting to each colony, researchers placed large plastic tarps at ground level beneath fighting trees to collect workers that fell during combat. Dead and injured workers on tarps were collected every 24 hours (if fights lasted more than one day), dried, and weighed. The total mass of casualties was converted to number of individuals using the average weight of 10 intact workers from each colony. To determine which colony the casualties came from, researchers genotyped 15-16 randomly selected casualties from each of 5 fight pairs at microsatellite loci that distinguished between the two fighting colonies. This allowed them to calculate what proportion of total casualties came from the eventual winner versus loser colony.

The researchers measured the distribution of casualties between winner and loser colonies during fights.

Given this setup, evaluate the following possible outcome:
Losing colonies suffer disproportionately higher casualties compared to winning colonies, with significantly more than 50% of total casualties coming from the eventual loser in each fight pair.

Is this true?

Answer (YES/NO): NO